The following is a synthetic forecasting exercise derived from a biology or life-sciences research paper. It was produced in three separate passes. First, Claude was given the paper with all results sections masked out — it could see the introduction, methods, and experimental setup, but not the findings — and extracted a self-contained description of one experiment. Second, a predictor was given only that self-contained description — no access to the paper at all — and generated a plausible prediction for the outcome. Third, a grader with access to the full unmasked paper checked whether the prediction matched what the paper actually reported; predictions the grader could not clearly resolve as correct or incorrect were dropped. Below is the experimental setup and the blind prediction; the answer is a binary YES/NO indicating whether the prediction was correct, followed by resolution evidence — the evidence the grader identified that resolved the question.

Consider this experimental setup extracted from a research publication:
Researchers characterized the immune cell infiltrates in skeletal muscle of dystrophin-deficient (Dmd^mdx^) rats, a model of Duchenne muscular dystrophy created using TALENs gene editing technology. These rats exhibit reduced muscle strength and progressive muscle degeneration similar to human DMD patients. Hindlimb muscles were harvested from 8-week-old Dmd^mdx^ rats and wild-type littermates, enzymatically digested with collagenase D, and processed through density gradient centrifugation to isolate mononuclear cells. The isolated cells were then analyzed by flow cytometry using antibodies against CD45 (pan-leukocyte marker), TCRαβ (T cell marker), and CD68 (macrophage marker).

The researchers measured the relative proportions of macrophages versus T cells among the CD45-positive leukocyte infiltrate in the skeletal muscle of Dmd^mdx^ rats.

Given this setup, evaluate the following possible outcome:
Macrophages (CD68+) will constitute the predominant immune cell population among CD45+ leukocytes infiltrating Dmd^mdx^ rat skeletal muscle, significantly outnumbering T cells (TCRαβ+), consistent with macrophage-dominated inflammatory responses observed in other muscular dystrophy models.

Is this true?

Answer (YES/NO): YES